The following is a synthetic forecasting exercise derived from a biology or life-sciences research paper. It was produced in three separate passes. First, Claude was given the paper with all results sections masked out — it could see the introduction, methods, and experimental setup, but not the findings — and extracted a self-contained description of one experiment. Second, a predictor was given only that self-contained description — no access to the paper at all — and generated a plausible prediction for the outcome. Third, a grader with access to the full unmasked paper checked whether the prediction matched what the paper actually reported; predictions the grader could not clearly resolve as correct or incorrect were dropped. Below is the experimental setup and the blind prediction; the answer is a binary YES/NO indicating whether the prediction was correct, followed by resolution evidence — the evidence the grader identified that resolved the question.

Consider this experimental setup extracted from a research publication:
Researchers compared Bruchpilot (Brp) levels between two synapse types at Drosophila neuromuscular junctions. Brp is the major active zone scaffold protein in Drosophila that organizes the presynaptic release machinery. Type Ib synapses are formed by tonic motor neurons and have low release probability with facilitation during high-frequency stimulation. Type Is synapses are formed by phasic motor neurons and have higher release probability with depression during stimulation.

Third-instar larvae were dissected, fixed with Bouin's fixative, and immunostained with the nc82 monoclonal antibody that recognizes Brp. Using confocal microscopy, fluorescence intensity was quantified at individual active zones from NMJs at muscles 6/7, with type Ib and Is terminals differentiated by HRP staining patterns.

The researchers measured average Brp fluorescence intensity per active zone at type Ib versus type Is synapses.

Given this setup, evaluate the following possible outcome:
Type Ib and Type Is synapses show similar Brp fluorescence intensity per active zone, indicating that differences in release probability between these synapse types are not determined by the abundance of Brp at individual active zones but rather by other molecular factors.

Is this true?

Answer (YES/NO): NO